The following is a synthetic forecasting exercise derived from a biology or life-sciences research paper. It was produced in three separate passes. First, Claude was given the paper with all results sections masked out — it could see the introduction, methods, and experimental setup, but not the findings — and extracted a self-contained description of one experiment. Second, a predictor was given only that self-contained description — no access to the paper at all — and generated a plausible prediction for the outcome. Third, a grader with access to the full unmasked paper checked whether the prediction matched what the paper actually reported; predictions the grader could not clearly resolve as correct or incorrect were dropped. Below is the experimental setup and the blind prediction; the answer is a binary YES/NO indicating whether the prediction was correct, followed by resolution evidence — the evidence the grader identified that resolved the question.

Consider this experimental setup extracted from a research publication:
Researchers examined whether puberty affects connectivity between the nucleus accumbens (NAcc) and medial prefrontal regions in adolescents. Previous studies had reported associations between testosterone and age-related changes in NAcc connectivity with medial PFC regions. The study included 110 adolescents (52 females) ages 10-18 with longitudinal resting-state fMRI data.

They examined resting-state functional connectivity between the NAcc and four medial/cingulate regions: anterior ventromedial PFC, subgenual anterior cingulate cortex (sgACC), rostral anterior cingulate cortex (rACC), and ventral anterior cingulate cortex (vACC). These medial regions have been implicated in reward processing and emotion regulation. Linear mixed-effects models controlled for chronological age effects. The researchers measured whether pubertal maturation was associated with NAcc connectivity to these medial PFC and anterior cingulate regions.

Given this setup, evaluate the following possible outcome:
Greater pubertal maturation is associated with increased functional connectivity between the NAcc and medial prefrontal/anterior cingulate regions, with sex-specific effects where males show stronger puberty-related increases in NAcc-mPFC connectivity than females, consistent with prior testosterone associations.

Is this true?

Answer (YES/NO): NO